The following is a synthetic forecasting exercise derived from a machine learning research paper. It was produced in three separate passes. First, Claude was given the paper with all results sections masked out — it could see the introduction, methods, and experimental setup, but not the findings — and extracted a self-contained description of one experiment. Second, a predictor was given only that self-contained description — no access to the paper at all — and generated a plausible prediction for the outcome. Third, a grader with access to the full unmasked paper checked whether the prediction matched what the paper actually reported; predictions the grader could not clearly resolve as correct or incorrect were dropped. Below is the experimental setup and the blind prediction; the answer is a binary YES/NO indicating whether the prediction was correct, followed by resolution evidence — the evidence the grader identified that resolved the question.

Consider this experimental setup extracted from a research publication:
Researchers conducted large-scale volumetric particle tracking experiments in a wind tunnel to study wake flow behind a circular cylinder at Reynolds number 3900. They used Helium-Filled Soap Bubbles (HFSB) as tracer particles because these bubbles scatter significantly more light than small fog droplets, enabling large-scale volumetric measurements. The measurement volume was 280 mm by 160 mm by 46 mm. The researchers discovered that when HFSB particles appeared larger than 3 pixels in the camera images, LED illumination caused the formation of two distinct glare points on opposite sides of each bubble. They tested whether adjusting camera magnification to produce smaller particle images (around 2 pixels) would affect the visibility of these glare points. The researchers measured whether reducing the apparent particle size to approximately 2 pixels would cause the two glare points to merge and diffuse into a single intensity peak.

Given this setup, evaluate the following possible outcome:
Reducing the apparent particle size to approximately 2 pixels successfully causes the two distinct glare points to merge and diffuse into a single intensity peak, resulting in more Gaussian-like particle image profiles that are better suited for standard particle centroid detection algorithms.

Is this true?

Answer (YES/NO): NO